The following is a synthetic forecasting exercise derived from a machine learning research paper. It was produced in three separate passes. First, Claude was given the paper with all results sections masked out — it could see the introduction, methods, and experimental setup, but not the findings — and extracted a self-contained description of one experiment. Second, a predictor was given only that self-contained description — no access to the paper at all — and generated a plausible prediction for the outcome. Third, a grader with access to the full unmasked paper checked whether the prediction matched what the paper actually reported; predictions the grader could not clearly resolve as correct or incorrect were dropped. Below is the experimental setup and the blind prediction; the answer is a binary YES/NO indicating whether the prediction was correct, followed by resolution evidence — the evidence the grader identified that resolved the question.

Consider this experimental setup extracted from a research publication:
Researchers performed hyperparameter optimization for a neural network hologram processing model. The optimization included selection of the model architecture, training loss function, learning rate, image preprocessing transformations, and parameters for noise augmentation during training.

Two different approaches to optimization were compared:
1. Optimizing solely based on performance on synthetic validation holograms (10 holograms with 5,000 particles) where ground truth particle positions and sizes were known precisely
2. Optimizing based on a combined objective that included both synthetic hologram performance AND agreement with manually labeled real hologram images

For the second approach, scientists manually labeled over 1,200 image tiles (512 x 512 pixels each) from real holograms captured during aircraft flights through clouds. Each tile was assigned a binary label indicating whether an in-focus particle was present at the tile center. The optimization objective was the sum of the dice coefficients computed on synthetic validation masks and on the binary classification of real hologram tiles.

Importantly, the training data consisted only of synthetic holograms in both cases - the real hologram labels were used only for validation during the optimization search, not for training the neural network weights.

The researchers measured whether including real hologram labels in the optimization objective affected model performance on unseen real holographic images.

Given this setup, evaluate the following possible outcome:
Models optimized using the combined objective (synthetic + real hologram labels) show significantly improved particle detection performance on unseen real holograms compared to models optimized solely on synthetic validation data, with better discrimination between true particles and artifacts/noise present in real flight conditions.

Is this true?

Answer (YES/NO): YES